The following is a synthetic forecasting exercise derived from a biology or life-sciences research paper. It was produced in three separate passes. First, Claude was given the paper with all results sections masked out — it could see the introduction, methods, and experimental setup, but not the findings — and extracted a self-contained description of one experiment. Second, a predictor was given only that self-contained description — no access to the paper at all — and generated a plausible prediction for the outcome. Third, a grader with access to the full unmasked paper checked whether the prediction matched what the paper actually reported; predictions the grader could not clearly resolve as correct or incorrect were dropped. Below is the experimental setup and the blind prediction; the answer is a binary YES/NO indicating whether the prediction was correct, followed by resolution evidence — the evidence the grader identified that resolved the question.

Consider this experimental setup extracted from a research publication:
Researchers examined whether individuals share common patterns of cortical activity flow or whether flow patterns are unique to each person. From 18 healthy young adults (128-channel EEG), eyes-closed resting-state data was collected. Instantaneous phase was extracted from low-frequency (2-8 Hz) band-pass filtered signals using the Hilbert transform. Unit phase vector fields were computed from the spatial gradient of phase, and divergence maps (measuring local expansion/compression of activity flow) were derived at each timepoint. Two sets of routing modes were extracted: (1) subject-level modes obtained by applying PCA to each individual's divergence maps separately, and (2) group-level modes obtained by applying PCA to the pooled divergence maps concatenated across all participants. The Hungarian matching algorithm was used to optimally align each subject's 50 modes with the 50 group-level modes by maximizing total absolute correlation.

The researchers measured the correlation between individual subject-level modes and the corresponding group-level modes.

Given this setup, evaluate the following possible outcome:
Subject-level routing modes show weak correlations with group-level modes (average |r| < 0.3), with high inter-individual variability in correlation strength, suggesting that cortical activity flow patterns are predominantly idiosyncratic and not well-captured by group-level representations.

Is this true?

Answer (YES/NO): NO